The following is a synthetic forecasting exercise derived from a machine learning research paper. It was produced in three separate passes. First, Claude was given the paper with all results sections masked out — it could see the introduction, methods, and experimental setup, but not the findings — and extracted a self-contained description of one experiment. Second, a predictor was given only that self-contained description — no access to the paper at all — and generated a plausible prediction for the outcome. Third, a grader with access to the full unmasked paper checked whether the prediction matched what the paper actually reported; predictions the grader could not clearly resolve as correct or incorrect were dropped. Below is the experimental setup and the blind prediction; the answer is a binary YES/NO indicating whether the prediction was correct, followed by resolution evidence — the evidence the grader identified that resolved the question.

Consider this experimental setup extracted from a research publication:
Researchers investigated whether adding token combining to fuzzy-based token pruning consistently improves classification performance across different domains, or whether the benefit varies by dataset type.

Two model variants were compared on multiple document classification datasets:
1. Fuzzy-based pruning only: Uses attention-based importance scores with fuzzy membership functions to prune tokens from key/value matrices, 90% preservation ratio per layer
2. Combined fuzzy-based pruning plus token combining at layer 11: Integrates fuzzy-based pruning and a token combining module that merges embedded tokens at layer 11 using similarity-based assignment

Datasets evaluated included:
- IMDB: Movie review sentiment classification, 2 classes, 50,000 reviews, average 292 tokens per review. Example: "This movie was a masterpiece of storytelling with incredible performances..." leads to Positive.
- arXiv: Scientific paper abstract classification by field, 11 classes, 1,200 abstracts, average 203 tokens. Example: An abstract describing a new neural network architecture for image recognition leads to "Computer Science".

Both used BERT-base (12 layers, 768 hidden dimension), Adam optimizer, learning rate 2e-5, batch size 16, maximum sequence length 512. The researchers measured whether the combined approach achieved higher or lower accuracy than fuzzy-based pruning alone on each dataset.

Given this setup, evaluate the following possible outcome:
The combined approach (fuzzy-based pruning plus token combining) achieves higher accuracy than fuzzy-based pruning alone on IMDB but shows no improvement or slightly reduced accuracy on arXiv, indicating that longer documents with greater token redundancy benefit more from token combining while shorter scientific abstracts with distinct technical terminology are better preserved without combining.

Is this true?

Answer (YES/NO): NO